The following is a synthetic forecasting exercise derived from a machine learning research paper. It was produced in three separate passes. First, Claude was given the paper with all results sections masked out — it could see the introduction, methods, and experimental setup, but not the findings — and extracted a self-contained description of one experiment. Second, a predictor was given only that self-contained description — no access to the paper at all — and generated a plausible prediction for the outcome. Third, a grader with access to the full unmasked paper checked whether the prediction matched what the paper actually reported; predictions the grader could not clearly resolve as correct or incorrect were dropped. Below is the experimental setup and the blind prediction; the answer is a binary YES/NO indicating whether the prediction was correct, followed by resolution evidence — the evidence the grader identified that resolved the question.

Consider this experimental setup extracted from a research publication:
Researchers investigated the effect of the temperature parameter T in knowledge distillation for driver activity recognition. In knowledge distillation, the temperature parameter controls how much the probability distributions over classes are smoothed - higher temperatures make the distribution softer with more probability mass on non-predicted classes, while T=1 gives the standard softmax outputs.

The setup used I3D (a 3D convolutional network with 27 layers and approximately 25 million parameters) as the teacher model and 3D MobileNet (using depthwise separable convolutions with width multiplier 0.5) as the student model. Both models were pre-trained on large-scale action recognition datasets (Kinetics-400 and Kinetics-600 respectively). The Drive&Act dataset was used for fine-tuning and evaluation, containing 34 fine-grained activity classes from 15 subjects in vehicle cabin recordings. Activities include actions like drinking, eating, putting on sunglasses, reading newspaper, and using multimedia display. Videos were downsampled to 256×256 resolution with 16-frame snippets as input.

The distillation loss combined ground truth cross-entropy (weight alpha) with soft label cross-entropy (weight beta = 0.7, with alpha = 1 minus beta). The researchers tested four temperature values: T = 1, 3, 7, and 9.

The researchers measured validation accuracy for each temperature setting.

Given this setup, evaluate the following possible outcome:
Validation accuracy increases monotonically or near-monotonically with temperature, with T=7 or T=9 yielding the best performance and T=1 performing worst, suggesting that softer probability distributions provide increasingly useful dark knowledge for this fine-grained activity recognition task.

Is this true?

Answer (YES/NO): NO